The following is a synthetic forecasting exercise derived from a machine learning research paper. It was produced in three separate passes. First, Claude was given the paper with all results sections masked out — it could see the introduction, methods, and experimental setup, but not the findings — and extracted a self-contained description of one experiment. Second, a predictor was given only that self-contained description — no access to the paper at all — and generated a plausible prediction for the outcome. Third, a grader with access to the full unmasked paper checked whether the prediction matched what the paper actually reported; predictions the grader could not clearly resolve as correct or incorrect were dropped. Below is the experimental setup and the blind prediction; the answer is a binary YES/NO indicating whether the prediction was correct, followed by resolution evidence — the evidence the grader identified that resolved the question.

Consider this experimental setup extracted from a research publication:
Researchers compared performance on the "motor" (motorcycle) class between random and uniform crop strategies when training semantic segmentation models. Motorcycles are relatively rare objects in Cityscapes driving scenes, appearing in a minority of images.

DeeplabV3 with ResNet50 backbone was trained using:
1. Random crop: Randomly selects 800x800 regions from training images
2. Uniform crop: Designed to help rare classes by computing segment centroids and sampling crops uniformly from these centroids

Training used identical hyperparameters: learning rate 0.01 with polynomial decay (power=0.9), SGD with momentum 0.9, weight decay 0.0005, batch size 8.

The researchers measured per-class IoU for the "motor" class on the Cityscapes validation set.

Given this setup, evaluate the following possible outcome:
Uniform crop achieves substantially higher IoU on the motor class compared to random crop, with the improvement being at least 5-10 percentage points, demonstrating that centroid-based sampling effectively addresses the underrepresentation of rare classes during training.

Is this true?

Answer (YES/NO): NO